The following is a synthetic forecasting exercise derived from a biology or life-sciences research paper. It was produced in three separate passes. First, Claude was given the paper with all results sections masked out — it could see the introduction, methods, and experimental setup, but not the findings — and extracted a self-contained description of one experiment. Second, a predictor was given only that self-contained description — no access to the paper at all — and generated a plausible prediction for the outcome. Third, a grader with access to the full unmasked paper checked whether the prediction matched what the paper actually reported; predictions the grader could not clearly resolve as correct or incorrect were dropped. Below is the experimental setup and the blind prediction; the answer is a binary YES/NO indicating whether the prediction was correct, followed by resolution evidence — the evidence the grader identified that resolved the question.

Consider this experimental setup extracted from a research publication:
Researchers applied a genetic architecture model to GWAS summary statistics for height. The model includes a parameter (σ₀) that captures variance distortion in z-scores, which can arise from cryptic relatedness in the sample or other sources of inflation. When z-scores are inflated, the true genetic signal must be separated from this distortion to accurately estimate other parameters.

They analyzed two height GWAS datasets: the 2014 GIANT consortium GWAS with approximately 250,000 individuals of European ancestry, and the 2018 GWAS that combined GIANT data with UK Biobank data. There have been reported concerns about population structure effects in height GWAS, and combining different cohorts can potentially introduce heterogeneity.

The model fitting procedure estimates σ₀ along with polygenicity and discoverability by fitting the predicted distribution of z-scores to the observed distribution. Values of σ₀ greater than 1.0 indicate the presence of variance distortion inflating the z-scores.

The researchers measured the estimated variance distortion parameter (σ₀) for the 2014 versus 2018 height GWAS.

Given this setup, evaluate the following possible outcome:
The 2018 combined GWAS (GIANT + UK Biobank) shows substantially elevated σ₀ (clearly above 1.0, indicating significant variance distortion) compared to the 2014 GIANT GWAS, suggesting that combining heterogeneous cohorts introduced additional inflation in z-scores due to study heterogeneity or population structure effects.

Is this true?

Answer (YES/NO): NO